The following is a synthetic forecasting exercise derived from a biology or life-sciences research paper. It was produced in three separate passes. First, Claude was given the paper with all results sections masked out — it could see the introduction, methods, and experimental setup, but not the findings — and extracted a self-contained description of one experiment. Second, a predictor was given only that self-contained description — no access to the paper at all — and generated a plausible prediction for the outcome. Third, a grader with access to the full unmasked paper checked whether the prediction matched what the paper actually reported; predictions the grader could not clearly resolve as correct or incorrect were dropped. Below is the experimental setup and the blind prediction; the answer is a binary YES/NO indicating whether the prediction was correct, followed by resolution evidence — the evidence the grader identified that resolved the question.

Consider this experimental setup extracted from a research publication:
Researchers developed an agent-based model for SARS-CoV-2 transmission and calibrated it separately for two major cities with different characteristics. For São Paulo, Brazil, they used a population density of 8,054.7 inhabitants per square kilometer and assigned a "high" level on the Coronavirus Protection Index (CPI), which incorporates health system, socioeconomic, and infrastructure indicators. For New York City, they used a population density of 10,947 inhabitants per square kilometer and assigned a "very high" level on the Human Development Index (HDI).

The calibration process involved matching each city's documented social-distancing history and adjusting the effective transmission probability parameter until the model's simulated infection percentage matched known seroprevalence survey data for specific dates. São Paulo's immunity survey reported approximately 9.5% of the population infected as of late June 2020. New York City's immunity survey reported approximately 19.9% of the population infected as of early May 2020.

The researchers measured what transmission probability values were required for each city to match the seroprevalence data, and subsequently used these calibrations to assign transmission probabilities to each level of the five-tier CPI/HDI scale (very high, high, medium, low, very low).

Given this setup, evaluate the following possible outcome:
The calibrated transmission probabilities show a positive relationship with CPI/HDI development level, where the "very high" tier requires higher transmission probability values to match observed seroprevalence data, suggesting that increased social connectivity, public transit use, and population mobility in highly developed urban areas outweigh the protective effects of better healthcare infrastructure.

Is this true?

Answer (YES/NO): NO